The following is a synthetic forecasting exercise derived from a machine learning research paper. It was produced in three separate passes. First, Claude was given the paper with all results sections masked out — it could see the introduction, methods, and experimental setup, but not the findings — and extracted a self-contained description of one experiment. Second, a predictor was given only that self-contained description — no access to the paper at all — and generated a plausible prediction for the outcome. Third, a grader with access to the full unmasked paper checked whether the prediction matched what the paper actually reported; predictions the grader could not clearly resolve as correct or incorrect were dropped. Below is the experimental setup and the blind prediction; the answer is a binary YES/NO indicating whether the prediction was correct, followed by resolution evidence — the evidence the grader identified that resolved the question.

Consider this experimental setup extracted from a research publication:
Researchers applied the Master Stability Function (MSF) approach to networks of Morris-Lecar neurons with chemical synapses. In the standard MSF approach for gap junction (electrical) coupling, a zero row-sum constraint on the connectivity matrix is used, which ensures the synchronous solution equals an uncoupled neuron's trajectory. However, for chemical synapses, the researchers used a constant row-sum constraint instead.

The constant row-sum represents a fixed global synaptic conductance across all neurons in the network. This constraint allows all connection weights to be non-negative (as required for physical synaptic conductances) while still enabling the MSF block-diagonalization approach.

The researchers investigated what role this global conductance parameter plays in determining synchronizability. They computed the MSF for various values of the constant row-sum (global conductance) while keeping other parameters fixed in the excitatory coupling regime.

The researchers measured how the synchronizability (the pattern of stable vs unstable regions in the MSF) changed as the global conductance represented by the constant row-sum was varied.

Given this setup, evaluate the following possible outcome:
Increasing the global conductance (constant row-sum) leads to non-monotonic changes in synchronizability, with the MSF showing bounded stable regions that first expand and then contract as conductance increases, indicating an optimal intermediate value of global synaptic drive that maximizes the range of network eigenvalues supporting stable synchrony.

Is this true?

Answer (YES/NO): NO